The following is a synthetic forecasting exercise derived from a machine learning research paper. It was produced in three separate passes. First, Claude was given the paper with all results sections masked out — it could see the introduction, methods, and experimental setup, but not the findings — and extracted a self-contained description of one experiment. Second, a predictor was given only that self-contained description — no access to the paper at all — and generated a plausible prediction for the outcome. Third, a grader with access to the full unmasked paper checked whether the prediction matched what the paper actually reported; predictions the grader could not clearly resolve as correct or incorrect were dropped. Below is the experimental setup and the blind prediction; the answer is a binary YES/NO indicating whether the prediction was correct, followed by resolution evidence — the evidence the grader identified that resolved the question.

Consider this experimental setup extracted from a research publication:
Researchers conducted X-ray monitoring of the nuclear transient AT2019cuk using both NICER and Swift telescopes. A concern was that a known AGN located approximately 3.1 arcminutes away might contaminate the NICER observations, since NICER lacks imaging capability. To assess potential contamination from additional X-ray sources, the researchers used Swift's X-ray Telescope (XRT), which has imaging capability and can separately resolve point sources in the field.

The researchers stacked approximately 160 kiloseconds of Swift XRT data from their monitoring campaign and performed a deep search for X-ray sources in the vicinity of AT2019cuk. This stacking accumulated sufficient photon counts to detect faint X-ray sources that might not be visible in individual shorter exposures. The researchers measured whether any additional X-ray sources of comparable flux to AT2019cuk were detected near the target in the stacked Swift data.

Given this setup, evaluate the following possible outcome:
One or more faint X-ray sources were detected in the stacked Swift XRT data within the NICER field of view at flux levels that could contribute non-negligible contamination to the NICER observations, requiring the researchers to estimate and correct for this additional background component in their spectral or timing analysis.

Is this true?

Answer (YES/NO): NO